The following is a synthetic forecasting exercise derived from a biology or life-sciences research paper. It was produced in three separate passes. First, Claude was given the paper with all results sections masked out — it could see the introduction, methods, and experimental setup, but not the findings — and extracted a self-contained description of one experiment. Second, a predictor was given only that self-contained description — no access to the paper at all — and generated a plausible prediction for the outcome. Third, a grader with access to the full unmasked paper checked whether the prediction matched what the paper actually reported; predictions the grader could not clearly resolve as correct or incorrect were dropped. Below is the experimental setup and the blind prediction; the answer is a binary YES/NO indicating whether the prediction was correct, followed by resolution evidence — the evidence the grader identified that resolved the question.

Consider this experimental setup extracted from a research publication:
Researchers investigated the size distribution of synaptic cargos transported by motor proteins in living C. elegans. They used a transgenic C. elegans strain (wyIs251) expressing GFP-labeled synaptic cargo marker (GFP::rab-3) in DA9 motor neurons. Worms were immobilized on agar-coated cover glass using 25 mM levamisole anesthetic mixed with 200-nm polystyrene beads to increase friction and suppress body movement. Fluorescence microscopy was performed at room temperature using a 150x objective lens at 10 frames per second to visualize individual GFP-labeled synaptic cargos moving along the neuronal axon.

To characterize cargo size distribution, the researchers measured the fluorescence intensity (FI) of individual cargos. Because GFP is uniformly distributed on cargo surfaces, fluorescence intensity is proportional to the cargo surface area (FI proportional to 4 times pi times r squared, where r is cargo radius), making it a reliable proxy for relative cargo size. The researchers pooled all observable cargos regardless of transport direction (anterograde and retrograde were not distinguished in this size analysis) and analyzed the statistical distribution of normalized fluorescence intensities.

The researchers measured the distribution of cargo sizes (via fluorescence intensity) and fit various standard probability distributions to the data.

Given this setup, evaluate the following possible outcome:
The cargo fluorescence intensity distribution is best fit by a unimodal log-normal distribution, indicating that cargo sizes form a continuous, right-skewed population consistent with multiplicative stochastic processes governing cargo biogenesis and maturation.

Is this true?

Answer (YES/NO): NO